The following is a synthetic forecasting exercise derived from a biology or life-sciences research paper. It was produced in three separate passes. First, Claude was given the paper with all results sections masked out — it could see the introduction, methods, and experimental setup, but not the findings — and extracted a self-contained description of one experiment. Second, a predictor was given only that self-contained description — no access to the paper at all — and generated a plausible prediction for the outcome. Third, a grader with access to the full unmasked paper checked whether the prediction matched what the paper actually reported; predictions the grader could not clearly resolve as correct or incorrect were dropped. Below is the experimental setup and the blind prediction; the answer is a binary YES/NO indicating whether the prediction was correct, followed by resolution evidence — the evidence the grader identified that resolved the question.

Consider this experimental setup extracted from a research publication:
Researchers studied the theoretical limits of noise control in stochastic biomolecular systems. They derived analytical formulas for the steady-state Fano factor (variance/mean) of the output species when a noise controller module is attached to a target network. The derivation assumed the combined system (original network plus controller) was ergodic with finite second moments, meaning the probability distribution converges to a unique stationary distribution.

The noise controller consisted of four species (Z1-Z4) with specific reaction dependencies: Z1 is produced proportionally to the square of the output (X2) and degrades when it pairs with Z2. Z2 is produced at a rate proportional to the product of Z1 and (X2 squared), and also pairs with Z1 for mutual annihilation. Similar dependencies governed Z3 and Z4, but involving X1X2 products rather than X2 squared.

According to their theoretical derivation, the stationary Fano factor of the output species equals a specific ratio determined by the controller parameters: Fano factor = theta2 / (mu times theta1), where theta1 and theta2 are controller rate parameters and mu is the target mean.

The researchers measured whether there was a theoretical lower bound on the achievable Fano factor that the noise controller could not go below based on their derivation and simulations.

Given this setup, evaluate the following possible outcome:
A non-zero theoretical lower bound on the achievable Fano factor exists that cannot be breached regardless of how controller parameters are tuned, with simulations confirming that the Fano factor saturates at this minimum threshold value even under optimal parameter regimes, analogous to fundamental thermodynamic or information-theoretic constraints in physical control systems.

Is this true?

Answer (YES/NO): YES